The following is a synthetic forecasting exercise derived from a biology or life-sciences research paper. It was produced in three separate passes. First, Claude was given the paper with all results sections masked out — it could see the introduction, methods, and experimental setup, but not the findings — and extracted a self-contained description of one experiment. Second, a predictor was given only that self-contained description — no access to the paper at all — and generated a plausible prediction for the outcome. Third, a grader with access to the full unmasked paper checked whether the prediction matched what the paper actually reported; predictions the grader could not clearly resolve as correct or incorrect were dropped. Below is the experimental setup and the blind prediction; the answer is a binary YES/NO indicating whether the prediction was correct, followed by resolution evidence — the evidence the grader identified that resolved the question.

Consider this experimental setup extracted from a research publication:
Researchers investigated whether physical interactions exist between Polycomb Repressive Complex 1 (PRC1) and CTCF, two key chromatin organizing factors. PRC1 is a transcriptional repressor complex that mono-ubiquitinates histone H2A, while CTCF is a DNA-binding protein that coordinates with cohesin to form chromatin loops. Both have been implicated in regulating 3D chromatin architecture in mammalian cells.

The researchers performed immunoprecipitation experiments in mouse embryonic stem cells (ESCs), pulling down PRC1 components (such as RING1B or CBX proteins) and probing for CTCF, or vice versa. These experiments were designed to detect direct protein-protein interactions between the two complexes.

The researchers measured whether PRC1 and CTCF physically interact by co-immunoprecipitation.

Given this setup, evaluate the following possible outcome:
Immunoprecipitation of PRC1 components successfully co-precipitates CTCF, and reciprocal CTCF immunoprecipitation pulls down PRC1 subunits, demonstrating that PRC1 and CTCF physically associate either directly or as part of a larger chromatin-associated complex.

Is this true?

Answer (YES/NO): NO